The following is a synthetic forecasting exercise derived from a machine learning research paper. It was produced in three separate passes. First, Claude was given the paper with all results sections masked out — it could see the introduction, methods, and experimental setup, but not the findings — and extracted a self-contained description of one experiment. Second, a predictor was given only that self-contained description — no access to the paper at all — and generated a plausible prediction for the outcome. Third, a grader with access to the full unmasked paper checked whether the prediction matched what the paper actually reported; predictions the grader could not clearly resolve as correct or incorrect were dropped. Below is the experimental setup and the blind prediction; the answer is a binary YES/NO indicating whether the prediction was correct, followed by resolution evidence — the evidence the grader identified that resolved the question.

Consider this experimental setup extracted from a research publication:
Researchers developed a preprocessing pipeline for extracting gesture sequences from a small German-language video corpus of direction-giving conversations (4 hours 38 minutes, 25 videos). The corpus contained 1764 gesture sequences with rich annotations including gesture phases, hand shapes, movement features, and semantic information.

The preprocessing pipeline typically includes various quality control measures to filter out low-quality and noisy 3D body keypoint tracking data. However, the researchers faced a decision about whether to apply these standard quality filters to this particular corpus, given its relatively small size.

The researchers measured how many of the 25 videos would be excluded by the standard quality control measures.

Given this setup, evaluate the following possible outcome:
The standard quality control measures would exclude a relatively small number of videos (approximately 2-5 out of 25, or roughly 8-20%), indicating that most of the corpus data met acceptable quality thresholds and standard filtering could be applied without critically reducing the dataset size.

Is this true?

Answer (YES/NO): YES